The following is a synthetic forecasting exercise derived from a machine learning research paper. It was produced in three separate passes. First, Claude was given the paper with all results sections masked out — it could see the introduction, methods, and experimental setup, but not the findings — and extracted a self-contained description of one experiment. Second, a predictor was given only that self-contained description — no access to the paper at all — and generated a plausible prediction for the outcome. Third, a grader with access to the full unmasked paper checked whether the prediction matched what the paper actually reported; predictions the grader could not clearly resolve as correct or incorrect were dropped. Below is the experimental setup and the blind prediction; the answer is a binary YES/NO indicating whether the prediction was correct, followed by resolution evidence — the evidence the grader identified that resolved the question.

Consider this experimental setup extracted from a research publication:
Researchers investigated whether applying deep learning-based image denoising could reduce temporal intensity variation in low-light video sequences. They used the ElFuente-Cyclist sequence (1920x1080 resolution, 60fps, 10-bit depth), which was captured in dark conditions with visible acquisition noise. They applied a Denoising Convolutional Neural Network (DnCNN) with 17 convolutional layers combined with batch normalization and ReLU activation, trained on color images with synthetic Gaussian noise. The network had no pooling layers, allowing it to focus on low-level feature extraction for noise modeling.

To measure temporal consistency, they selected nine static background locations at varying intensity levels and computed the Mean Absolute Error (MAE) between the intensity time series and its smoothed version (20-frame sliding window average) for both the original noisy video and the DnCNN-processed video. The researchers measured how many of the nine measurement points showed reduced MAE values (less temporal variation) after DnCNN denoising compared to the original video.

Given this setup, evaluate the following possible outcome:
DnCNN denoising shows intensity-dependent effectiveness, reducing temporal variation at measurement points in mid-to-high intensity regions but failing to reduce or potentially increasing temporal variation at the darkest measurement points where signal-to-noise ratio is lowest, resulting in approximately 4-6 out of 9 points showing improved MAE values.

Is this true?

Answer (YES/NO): NO